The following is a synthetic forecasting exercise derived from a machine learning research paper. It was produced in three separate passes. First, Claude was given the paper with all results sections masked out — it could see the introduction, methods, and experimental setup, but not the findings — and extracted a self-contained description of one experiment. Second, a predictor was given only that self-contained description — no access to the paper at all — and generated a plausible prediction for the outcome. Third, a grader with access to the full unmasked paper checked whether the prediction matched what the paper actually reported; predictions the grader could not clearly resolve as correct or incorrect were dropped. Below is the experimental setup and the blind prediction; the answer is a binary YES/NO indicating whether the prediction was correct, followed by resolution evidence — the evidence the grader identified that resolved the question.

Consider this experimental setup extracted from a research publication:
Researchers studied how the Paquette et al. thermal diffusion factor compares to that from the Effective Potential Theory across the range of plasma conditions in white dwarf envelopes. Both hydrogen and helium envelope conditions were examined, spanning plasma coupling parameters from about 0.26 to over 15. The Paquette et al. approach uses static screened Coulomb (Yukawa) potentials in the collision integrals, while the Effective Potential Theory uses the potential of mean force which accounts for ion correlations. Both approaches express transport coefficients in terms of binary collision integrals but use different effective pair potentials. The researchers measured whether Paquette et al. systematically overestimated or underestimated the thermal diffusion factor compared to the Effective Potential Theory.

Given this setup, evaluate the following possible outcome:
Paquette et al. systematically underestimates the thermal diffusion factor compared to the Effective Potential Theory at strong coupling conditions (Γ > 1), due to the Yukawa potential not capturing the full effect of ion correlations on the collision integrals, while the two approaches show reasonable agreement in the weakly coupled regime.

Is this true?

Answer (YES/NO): NO